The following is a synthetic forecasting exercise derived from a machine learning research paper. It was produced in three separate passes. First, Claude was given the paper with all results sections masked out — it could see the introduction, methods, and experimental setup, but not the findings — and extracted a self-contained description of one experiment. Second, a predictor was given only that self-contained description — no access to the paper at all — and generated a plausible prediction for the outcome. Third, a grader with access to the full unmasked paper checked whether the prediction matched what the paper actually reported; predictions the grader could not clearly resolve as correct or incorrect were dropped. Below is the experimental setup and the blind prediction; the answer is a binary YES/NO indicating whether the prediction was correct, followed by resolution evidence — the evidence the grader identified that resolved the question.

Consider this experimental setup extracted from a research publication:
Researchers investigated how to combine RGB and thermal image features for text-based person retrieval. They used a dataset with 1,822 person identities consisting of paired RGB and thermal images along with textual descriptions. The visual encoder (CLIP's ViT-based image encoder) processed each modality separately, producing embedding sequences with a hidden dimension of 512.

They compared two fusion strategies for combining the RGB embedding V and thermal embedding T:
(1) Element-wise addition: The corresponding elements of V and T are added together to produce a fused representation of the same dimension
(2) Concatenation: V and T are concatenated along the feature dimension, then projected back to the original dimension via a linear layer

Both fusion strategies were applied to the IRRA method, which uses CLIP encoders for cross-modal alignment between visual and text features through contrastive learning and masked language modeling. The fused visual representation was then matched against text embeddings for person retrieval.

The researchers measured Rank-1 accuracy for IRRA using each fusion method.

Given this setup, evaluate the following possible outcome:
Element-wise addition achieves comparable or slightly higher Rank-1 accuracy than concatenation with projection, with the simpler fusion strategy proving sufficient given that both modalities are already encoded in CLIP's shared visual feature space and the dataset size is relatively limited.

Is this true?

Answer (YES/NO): NO